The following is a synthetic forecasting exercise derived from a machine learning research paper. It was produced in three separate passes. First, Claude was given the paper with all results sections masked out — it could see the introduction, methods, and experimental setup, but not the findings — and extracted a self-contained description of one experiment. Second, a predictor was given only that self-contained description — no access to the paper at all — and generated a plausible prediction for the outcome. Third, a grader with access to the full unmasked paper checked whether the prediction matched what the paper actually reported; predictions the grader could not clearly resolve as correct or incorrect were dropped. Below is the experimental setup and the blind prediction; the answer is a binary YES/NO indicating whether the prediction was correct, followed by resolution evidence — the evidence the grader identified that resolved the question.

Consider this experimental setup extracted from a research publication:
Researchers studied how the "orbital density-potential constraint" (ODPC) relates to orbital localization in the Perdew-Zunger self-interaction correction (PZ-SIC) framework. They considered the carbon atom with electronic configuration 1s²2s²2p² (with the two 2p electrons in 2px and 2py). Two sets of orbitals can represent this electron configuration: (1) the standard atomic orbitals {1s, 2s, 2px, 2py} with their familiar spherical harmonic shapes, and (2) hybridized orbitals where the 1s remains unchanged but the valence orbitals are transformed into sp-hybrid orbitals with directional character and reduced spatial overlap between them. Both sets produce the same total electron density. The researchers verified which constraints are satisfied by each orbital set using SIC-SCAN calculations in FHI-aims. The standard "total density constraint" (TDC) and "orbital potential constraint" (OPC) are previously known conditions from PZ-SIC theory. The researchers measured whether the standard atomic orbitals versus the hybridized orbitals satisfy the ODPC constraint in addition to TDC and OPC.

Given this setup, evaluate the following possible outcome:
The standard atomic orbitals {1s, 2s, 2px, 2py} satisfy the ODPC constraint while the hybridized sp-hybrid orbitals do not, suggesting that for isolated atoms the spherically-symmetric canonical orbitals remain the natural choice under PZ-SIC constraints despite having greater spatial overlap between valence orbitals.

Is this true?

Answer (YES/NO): NO